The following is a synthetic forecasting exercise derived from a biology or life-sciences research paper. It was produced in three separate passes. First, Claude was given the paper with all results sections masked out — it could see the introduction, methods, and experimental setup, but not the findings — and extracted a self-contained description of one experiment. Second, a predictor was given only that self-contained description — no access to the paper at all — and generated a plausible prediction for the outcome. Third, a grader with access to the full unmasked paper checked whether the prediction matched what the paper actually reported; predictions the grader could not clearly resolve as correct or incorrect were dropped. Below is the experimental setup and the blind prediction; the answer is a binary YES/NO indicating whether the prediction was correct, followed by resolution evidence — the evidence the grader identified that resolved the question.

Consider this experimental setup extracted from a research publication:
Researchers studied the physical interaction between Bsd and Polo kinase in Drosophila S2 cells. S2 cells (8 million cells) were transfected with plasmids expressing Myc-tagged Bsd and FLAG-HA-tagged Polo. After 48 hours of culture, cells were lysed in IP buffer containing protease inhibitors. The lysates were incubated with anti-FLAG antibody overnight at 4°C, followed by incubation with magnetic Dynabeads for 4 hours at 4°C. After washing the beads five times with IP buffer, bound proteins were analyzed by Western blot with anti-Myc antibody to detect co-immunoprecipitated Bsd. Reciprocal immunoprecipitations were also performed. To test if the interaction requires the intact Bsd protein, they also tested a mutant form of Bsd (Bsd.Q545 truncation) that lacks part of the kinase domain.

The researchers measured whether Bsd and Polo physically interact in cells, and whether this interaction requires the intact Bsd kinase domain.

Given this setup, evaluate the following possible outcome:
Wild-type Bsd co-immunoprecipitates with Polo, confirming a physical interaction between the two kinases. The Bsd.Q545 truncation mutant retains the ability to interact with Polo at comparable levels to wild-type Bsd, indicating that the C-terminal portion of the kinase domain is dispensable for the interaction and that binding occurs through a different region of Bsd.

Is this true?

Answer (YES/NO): NO